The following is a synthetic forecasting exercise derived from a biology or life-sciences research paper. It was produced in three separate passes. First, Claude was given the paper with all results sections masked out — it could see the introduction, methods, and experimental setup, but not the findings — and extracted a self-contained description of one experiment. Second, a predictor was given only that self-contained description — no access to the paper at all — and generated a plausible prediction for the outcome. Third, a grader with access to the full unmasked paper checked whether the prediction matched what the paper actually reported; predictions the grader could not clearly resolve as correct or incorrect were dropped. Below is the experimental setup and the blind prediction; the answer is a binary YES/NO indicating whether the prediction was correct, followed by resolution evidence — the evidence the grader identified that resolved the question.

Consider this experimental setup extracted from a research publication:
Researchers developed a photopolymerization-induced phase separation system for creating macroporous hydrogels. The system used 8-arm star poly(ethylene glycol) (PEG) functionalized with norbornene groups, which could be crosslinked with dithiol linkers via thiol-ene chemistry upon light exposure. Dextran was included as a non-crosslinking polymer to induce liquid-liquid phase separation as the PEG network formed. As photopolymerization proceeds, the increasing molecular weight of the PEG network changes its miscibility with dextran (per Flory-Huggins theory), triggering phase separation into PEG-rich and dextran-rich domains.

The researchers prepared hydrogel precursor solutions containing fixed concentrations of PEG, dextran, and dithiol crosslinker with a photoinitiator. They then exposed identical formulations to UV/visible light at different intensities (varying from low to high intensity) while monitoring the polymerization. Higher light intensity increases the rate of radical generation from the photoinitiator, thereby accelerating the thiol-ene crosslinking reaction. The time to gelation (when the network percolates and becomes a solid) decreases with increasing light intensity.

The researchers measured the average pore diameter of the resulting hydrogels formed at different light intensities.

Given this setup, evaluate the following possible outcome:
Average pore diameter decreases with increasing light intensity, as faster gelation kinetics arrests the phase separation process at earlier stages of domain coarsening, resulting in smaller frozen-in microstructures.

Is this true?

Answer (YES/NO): YES